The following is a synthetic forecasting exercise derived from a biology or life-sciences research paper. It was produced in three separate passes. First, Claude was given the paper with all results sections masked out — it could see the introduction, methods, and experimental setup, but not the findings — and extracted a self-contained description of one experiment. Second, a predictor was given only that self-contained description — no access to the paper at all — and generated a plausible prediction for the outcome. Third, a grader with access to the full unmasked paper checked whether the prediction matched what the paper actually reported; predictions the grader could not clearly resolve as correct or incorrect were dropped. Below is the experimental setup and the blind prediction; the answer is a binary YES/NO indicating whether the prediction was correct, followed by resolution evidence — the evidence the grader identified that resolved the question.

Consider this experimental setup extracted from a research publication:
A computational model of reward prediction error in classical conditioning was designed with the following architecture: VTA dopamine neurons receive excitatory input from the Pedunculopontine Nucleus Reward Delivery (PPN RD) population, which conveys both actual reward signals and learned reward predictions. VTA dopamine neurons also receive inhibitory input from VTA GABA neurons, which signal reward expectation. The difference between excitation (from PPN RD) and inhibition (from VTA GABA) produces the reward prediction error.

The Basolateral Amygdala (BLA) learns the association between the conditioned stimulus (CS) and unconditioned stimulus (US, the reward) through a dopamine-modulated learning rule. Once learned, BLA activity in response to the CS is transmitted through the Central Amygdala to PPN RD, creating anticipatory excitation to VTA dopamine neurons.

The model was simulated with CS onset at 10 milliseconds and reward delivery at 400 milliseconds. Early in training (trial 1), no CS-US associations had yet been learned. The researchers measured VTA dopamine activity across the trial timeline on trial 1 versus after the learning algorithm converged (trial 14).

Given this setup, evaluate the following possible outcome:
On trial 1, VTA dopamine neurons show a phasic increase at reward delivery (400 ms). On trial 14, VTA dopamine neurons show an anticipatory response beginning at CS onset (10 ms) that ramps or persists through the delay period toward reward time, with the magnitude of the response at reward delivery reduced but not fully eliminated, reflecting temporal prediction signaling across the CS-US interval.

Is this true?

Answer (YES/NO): NO